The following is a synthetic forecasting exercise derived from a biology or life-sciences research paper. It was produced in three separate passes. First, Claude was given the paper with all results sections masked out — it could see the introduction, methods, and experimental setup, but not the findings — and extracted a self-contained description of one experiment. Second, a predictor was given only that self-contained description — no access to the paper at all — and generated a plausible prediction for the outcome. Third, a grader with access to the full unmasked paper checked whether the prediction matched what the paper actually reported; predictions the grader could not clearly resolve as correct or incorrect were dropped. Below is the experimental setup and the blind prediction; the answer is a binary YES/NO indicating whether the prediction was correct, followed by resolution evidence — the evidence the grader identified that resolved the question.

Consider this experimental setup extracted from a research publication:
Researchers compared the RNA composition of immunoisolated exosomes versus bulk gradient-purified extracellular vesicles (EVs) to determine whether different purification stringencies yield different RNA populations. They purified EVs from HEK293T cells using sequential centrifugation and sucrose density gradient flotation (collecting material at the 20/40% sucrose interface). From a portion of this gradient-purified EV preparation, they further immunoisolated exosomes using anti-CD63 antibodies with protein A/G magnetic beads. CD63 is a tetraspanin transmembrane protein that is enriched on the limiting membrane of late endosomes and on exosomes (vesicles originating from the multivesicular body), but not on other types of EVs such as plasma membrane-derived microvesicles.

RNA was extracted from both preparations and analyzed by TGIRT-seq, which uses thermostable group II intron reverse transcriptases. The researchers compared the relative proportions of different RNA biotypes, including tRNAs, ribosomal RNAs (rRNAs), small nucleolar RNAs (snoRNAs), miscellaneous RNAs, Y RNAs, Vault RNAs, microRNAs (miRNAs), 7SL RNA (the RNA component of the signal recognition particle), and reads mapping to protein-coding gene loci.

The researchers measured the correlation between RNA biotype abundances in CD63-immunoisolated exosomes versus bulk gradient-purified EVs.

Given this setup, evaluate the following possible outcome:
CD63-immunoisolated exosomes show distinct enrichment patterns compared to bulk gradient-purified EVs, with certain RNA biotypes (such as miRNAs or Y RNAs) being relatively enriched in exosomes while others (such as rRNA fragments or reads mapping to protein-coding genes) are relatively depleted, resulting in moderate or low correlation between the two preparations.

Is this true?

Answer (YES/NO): NO